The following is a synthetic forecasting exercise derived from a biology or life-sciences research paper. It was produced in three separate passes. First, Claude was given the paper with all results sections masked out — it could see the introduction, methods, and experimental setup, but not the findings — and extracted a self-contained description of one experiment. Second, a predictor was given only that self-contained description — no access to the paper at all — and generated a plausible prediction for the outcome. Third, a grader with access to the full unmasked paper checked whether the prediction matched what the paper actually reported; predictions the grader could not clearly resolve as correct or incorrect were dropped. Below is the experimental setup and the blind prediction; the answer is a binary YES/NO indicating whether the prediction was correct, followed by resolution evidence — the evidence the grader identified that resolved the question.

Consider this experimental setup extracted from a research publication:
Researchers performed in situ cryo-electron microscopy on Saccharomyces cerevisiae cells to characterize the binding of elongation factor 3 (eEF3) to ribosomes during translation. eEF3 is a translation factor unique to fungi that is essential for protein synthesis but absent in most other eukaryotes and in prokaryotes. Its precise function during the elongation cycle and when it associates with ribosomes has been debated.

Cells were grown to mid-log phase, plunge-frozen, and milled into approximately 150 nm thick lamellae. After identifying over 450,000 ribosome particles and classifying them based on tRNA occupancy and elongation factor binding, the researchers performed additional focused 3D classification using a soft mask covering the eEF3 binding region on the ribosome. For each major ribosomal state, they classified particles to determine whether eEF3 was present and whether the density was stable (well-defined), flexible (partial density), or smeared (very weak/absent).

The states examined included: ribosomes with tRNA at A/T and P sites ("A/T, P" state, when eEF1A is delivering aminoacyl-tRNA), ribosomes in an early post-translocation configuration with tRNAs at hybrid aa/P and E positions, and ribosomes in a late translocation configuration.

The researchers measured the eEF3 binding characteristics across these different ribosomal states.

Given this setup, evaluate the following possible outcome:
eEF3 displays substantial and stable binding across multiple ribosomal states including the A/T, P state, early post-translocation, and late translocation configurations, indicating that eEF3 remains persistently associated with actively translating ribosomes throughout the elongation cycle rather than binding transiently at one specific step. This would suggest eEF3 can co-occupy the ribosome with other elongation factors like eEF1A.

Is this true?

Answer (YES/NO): NO